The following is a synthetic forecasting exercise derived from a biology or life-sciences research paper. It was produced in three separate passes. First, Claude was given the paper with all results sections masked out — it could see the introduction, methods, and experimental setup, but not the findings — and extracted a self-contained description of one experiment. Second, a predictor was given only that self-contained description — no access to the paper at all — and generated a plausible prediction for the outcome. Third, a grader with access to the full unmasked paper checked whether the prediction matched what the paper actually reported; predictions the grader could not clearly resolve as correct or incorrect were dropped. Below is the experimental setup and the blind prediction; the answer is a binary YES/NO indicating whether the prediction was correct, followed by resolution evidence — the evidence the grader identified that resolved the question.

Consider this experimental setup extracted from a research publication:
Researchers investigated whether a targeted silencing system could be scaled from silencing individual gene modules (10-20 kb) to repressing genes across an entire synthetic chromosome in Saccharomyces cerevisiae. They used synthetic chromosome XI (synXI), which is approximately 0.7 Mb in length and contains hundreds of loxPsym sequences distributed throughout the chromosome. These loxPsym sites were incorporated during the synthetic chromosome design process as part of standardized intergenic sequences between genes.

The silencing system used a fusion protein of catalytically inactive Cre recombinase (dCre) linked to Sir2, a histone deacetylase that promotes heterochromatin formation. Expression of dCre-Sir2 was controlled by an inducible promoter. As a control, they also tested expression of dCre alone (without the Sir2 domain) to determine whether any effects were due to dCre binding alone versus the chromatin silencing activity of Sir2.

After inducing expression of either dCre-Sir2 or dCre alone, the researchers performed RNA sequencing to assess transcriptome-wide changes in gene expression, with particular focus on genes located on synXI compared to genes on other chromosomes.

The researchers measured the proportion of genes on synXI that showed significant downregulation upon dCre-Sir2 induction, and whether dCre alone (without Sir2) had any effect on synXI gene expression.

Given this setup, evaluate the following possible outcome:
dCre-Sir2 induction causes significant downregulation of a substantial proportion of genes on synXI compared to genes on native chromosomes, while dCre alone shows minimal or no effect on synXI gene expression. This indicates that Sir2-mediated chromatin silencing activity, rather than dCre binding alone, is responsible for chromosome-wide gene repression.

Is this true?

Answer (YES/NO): NO